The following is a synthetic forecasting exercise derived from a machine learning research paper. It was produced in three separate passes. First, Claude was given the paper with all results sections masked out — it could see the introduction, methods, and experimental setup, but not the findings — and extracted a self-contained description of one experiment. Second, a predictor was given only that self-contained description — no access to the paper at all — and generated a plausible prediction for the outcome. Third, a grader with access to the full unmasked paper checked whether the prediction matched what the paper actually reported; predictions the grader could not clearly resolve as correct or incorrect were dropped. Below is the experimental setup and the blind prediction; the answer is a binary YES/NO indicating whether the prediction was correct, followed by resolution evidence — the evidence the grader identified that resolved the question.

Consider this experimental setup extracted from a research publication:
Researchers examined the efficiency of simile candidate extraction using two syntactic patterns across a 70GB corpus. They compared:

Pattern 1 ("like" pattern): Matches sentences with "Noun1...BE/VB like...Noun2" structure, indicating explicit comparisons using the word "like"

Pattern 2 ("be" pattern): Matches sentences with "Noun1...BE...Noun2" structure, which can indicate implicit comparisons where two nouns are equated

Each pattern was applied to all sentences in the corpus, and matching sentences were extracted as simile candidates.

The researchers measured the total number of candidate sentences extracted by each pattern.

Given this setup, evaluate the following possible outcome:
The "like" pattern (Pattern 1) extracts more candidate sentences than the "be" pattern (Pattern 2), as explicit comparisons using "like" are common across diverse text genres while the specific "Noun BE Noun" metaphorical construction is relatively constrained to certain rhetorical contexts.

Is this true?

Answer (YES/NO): NO